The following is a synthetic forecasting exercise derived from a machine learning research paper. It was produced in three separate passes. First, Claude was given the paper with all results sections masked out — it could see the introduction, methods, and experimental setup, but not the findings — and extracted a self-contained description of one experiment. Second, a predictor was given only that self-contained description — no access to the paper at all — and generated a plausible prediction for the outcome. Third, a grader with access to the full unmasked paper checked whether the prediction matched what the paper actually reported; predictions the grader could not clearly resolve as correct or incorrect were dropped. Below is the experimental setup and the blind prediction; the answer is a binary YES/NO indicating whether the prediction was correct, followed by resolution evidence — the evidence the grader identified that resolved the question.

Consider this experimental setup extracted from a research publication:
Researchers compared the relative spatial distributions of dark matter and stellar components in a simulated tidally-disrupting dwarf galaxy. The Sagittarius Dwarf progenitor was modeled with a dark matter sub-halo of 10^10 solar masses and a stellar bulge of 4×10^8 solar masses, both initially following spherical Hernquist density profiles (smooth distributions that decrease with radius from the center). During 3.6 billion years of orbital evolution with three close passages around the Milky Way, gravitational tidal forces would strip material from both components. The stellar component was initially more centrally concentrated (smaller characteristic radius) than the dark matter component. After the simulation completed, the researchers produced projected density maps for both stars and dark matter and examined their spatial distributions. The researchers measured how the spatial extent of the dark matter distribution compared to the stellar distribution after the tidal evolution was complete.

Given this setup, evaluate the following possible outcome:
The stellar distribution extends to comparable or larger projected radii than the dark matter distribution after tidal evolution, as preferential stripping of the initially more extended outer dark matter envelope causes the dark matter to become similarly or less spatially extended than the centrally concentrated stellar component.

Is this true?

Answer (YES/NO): YES